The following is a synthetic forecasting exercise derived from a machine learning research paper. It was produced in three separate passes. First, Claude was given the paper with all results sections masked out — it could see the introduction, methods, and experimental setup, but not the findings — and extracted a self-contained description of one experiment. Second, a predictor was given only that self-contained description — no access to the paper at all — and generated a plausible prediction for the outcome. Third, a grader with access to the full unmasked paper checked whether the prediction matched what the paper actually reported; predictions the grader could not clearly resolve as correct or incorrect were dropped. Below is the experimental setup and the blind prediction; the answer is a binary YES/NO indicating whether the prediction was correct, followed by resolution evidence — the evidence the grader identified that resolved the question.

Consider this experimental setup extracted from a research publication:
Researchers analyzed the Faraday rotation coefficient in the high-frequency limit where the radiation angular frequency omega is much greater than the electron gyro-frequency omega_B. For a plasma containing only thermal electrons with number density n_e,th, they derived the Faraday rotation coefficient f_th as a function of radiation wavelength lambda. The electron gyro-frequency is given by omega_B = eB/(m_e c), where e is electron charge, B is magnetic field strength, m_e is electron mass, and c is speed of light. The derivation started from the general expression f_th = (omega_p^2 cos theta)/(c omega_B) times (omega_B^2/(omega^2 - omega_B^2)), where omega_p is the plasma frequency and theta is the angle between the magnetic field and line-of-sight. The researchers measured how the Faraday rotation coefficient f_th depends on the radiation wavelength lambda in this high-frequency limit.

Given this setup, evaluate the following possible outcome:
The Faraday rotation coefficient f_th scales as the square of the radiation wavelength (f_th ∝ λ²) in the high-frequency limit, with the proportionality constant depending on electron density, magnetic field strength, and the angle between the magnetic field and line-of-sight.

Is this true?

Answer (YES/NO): YES